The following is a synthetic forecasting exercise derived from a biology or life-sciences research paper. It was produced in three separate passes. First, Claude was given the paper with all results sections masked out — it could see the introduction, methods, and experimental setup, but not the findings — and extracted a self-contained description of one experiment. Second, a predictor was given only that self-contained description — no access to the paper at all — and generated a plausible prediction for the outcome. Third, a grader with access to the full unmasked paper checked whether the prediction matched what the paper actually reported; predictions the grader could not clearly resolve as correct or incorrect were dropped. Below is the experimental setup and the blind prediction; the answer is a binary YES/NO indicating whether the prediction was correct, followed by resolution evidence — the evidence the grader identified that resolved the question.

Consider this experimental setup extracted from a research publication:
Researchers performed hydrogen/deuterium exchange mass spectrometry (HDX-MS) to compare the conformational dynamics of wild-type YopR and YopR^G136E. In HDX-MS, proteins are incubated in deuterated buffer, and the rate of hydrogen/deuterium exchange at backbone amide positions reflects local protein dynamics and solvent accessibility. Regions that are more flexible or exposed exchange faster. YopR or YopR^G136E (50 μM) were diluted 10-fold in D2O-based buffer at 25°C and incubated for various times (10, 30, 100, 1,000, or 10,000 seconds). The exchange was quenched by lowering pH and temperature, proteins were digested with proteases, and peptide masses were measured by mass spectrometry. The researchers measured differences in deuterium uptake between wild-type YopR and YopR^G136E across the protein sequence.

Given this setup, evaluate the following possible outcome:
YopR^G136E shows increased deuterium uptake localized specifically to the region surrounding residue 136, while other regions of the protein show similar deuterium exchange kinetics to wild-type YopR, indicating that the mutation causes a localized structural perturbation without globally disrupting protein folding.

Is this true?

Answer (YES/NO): NO